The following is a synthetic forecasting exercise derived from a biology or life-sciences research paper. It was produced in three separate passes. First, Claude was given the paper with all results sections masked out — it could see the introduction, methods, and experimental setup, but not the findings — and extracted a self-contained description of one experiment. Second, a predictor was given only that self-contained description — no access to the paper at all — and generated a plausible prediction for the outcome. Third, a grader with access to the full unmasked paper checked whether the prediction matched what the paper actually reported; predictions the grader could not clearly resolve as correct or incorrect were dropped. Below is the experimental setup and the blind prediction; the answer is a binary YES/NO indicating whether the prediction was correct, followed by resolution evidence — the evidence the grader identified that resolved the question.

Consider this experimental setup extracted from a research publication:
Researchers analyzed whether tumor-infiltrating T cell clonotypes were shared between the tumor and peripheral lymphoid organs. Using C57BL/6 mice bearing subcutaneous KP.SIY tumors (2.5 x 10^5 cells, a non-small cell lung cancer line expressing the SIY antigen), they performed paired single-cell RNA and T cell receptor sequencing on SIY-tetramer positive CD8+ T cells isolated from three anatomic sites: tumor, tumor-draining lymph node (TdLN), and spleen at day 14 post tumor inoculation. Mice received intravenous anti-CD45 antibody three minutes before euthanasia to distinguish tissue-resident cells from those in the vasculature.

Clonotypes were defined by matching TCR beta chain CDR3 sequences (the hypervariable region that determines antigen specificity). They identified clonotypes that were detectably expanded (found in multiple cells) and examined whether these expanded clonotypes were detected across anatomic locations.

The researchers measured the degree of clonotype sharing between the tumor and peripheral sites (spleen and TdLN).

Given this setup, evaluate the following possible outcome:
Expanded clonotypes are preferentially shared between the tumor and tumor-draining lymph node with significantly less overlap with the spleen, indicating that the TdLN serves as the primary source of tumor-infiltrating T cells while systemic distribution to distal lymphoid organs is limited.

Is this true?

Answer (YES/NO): NO